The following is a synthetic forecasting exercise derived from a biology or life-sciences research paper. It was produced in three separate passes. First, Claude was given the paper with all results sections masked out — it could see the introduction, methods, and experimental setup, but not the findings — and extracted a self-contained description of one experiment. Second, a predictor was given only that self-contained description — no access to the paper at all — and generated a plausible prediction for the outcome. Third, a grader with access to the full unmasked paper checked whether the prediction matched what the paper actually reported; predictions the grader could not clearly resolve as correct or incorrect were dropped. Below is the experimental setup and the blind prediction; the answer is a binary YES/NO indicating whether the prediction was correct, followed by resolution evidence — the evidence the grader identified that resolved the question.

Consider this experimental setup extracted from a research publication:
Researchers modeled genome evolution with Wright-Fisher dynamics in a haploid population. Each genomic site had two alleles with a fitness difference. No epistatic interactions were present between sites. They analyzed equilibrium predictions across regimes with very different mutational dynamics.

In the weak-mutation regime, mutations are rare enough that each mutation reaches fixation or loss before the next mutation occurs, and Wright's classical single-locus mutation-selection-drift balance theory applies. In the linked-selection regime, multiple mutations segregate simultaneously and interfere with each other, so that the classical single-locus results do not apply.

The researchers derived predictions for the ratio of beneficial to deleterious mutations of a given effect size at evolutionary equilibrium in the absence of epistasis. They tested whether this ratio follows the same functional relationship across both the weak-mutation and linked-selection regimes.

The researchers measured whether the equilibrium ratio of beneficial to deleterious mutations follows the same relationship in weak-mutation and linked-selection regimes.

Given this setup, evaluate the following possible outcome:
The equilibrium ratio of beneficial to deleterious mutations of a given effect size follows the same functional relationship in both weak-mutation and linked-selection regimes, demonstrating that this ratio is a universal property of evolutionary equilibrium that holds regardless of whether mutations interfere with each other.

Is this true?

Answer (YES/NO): YES